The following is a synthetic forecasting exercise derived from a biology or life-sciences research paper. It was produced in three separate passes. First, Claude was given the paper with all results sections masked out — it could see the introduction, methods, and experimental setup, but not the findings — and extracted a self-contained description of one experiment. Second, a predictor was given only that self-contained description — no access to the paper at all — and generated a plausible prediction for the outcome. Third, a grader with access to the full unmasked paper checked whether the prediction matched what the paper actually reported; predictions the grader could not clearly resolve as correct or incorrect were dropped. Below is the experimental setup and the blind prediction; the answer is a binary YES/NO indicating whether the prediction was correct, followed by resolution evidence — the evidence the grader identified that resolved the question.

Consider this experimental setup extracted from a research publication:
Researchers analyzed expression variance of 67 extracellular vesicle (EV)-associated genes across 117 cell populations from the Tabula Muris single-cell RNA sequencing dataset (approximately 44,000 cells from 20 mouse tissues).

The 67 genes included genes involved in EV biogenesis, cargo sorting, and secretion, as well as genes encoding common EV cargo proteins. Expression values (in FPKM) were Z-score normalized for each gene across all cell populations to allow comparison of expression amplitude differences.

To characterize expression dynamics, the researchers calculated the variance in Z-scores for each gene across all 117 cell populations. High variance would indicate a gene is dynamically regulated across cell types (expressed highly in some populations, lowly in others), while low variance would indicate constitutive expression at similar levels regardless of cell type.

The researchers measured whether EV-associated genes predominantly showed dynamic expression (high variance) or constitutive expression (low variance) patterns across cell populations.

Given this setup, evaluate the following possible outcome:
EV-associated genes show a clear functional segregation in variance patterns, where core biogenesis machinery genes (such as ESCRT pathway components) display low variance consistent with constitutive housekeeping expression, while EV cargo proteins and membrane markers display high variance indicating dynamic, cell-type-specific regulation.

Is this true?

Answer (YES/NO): NO